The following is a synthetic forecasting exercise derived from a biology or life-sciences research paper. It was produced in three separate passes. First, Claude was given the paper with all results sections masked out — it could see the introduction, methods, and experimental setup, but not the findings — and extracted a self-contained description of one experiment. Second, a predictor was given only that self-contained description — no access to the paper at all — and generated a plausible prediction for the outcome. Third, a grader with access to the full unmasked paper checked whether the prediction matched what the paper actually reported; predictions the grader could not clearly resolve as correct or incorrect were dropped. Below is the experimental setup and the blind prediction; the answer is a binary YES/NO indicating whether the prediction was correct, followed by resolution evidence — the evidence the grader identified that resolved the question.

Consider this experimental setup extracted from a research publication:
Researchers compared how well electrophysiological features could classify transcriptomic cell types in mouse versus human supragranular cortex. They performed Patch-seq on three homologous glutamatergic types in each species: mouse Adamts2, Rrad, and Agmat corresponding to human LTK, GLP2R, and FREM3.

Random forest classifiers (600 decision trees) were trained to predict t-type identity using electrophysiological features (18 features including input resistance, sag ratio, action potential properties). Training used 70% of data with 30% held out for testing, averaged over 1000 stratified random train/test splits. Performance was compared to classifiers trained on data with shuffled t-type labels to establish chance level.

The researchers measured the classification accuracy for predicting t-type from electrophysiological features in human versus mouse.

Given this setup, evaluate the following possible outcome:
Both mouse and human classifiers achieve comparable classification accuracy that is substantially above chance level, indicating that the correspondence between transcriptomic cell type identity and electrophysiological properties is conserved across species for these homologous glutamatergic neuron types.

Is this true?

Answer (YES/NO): NO